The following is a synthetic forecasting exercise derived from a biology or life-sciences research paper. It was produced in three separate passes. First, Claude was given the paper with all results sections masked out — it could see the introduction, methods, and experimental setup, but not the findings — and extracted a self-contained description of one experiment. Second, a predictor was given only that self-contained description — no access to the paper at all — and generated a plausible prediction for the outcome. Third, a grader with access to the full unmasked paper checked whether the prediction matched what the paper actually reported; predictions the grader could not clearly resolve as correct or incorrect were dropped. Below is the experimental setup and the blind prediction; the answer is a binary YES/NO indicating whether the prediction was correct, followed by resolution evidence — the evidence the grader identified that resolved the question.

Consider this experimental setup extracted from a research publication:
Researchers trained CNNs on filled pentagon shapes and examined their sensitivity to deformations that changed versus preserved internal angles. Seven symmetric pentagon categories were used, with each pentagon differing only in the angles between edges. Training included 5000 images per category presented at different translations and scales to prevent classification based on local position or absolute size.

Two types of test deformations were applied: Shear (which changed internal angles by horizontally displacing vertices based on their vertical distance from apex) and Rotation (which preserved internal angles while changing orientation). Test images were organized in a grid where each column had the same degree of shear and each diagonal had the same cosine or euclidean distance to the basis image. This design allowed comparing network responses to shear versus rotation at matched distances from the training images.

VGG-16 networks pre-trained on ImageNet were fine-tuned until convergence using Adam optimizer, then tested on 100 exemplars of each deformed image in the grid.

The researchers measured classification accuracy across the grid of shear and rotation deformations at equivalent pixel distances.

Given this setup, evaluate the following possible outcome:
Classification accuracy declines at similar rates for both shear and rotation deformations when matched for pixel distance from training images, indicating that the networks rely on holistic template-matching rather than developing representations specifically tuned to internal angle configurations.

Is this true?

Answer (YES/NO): NO